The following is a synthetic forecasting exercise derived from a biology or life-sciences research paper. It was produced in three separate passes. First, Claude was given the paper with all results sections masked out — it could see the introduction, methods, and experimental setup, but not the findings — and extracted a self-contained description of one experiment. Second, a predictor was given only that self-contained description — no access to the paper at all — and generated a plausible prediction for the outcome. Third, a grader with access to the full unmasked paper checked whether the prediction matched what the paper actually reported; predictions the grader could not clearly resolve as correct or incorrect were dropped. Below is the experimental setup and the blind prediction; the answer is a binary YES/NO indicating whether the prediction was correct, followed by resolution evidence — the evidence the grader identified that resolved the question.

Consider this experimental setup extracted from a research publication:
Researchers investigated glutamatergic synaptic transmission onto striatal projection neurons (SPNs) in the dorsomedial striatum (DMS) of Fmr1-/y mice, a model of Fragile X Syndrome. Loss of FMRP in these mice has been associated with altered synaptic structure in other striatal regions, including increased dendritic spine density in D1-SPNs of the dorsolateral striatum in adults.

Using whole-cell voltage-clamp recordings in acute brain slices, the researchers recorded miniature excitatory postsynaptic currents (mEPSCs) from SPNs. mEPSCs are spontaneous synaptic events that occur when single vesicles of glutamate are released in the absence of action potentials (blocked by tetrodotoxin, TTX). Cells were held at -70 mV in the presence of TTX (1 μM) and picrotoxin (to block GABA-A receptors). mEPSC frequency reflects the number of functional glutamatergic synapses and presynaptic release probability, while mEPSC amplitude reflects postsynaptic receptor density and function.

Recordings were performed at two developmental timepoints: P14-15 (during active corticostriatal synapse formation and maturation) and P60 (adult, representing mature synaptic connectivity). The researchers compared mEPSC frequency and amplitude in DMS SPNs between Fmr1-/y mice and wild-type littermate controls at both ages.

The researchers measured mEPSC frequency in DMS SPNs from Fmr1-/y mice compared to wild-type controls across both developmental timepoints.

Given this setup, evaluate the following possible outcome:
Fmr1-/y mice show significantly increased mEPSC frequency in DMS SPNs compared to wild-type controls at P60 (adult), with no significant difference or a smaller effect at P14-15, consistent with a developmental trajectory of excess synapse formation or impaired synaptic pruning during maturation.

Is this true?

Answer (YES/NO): NO